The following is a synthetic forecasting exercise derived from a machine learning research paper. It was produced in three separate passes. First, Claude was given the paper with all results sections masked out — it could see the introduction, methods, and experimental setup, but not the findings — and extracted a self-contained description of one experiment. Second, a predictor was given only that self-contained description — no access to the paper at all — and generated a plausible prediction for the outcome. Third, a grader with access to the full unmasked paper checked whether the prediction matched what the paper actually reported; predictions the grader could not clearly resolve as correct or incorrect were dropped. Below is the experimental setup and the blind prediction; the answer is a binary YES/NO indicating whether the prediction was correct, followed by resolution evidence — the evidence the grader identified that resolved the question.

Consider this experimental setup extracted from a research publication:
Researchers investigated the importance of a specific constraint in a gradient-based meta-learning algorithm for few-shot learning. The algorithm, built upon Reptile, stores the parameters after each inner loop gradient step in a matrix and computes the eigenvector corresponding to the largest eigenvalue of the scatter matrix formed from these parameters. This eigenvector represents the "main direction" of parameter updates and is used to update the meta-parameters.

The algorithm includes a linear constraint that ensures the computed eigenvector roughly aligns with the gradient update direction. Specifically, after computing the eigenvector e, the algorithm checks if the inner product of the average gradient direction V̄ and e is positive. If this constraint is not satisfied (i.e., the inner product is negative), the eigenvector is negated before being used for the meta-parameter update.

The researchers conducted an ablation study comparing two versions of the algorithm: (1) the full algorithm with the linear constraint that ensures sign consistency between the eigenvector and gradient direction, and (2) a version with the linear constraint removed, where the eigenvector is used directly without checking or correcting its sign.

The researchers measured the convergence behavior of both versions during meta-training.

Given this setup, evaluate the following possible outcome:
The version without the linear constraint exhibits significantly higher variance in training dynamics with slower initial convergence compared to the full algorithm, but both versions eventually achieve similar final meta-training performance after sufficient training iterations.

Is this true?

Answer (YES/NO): NO